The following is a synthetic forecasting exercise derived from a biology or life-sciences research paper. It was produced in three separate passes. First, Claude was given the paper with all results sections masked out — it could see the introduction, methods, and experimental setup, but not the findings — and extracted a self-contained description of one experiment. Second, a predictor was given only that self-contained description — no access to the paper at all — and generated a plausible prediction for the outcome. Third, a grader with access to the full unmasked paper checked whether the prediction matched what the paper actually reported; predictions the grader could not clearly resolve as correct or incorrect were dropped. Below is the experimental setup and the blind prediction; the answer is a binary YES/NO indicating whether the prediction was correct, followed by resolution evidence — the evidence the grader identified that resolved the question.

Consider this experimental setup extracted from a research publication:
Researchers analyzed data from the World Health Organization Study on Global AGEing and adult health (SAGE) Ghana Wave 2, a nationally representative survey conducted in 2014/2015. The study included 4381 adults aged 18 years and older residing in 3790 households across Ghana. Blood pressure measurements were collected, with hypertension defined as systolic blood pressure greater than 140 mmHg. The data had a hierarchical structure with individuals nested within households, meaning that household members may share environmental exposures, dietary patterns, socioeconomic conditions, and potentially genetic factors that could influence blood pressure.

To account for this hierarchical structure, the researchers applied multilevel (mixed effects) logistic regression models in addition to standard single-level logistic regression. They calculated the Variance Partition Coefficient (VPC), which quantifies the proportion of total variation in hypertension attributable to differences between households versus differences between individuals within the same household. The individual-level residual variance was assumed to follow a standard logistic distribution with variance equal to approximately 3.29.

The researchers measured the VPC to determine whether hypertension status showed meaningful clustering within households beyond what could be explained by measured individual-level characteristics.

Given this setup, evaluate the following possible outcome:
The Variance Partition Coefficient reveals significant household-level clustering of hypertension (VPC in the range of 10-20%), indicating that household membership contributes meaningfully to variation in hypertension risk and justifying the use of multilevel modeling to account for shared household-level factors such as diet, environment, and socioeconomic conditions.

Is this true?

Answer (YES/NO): YES